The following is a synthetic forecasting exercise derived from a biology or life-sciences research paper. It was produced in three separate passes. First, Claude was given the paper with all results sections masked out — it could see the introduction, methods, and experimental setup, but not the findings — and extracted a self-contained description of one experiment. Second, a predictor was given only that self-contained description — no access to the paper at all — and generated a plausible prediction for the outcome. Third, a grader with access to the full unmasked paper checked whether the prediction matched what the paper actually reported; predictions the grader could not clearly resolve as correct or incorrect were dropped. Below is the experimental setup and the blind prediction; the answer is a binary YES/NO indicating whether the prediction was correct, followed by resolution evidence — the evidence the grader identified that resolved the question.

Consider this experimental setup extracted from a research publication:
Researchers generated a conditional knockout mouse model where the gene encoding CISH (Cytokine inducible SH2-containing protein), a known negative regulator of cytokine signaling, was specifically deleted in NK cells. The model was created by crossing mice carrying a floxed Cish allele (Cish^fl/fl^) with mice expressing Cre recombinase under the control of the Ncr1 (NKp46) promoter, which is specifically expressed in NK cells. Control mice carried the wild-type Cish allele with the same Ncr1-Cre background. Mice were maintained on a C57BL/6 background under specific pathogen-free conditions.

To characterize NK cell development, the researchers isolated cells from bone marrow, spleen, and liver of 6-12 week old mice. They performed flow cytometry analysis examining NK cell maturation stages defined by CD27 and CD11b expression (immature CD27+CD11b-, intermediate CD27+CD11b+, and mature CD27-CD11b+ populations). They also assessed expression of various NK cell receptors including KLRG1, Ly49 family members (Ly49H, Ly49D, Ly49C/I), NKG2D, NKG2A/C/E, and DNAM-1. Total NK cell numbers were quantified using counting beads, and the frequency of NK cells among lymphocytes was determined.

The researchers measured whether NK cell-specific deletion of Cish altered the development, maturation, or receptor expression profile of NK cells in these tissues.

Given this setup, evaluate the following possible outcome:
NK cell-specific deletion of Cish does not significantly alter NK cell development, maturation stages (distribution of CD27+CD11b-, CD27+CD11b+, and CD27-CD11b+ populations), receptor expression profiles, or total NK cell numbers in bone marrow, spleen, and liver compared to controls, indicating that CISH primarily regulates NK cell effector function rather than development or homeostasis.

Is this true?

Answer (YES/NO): YES